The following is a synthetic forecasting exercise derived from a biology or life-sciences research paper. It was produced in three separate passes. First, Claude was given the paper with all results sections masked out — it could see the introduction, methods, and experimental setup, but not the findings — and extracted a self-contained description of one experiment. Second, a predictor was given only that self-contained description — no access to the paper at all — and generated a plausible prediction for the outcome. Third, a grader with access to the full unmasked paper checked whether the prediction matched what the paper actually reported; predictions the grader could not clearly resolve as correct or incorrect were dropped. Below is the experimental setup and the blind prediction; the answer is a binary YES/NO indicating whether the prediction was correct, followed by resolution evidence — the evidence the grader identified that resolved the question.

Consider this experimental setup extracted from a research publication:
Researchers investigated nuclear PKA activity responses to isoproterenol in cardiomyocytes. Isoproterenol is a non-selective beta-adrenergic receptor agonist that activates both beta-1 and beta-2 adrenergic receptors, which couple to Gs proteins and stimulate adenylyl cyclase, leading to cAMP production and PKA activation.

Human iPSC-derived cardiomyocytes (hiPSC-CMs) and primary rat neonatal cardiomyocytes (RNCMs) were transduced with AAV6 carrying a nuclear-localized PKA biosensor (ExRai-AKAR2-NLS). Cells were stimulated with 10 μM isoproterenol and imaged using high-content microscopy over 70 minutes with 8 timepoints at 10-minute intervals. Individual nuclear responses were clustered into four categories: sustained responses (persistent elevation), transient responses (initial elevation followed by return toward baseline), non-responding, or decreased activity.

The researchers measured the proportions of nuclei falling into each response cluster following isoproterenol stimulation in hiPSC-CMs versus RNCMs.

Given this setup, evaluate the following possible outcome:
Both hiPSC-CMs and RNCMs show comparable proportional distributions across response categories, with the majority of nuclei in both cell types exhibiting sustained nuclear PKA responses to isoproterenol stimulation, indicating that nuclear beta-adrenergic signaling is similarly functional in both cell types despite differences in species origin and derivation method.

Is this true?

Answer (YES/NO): NO